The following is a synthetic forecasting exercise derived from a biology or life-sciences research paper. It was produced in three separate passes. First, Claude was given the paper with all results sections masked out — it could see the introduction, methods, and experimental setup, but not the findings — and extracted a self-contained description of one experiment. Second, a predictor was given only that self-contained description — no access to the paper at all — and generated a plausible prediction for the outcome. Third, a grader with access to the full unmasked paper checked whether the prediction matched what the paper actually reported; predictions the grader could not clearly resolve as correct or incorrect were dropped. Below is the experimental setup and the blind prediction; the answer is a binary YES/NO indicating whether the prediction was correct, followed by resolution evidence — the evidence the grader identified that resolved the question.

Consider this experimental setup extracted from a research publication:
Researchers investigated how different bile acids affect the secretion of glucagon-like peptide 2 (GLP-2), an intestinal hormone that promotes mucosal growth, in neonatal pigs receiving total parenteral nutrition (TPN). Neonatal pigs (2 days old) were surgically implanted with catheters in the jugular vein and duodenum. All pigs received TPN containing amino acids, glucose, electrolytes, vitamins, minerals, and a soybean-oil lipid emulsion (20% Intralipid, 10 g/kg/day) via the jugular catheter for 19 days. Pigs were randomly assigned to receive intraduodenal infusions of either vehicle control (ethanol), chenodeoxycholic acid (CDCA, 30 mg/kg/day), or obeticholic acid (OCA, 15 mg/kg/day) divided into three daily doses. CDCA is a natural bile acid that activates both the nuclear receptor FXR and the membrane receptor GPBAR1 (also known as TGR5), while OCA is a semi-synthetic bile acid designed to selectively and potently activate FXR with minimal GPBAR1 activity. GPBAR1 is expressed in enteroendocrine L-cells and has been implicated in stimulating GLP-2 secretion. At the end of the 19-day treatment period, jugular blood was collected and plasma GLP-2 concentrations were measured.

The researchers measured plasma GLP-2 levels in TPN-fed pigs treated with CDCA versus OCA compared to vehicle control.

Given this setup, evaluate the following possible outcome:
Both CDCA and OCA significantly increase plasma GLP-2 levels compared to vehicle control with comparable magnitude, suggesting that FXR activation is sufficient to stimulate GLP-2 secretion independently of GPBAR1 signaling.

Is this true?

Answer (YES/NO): NO